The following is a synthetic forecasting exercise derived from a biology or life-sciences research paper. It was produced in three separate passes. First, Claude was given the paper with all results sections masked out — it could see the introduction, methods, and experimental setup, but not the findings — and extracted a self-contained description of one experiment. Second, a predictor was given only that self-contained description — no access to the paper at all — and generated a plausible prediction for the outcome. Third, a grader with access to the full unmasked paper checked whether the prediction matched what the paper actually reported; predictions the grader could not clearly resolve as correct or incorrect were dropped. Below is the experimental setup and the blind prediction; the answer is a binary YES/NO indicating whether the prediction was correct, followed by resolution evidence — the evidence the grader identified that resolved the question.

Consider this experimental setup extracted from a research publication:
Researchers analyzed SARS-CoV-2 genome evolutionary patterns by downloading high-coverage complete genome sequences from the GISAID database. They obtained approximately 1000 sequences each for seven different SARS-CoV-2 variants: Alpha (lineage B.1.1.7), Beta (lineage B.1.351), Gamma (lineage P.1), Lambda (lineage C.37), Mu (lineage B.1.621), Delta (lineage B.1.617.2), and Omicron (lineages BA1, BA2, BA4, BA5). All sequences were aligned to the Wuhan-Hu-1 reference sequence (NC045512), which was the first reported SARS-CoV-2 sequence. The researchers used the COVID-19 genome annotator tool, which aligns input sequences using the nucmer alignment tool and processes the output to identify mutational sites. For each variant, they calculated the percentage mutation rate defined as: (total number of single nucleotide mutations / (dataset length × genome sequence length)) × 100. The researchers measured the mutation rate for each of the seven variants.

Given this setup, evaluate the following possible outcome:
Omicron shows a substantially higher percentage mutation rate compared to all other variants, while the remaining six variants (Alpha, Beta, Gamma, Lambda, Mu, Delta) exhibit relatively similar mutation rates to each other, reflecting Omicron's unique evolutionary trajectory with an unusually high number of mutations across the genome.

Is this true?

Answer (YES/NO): NO